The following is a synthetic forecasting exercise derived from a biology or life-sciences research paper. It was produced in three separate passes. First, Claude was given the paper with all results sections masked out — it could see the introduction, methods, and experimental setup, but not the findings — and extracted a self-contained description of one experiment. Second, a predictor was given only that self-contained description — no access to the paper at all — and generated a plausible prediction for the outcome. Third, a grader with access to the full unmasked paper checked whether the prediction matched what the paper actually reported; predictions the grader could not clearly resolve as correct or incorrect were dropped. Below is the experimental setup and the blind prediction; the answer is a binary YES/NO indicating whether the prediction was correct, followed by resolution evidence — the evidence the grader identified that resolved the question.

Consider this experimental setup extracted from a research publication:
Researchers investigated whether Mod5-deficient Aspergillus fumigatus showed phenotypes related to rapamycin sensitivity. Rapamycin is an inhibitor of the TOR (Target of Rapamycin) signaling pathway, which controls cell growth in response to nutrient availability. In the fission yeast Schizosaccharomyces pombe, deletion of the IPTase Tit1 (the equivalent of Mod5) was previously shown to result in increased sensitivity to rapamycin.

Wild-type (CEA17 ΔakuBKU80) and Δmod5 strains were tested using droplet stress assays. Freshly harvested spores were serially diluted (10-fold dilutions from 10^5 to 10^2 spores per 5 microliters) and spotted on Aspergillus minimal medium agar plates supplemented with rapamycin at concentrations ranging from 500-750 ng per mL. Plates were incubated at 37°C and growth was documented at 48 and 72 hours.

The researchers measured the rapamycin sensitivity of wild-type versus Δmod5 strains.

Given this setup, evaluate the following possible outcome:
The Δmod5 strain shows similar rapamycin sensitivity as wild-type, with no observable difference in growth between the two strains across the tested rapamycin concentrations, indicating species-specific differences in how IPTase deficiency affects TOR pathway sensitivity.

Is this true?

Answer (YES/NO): YES